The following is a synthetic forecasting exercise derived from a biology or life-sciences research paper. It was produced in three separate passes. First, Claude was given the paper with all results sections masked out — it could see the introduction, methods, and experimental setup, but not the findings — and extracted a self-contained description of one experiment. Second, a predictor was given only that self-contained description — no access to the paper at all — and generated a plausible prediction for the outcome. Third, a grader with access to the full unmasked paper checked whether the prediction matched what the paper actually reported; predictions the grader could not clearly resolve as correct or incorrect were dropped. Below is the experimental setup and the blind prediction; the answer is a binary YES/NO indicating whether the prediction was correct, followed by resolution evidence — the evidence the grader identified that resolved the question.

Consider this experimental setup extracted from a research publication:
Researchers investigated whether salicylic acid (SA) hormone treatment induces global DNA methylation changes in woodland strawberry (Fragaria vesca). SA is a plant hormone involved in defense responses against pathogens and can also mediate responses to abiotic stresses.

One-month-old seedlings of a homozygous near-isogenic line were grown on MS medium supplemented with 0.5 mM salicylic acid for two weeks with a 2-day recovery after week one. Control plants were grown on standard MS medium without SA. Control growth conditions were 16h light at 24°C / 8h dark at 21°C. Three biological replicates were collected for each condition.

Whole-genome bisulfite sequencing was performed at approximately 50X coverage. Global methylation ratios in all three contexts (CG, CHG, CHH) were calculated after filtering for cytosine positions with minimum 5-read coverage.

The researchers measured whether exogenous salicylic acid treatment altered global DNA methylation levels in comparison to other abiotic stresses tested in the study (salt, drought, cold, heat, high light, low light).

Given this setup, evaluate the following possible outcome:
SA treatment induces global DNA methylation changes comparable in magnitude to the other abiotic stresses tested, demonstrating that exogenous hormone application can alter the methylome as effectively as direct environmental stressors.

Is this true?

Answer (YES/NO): YES